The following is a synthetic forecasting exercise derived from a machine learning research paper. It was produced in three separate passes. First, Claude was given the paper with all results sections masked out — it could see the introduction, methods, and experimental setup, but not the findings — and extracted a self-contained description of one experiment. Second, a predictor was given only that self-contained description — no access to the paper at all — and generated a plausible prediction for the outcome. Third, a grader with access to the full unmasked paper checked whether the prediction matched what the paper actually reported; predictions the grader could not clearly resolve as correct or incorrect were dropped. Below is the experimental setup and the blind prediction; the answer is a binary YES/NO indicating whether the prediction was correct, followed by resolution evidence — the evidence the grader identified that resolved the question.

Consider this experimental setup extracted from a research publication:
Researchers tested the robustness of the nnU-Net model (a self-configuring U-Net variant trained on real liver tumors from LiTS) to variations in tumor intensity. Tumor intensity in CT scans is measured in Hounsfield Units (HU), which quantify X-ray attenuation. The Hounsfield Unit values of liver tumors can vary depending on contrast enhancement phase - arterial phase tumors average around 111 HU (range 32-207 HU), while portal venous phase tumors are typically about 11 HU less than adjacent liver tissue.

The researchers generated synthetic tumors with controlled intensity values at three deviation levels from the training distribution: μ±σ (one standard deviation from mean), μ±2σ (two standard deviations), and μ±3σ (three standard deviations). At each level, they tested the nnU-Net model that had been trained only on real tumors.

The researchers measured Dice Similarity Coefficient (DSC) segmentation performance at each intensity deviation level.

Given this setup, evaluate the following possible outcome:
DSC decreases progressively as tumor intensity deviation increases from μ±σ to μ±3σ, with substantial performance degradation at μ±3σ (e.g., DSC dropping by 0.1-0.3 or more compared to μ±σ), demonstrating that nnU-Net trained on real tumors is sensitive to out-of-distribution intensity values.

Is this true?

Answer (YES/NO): YES